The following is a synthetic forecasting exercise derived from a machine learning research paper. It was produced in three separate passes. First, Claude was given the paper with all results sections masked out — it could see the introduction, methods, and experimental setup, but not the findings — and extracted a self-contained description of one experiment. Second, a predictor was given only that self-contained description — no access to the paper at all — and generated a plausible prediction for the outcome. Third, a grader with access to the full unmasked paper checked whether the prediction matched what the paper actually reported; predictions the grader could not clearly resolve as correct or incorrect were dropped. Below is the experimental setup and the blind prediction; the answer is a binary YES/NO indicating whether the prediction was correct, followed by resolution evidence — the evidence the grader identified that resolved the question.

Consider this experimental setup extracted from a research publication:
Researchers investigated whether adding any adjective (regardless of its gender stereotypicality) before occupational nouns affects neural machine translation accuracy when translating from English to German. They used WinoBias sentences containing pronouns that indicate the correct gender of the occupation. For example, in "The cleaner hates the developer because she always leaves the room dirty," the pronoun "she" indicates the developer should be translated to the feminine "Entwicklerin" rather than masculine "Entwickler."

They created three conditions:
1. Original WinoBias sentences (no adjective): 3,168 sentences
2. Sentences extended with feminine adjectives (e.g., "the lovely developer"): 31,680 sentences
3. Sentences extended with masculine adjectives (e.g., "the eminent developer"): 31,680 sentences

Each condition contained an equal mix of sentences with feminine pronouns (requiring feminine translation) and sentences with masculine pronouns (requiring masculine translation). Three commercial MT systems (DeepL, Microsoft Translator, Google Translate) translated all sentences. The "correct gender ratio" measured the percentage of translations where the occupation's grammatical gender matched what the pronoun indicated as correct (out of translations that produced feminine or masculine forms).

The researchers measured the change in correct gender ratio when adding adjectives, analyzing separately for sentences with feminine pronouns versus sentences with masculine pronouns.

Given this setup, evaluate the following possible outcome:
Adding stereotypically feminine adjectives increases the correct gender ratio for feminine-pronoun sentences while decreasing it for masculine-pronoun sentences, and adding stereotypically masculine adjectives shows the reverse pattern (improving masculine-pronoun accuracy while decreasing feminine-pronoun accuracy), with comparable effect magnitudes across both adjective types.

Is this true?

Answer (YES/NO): NO